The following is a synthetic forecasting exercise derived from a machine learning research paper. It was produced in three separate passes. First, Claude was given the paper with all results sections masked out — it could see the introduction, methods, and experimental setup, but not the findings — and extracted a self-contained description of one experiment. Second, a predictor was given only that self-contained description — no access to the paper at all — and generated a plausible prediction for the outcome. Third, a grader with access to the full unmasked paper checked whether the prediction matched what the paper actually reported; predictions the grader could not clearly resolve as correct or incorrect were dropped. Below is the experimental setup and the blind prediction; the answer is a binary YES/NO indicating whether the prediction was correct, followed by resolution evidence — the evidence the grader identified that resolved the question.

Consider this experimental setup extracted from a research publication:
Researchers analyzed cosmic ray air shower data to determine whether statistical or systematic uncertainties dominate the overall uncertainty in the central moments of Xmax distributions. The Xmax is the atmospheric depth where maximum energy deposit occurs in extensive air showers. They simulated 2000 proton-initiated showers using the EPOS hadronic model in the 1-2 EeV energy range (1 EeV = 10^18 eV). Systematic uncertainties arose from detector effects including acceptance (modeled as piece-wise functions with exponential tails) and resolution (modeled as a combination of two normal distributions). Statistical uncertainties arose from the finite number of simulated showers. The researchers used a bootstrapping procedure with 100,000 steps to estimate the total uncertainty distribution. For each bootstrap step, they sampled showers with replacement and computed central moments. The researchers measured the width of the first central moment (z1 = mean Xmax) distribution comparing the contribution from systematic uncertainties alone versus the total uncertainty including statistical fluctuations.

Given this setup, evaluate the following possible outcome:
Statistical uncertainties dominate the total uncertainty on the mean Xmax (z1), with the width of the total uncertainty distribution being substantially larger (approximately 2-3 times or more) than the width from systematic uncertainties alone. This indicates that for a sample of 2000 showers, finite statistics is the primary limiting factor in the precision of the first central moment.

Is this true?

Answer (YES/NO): YES